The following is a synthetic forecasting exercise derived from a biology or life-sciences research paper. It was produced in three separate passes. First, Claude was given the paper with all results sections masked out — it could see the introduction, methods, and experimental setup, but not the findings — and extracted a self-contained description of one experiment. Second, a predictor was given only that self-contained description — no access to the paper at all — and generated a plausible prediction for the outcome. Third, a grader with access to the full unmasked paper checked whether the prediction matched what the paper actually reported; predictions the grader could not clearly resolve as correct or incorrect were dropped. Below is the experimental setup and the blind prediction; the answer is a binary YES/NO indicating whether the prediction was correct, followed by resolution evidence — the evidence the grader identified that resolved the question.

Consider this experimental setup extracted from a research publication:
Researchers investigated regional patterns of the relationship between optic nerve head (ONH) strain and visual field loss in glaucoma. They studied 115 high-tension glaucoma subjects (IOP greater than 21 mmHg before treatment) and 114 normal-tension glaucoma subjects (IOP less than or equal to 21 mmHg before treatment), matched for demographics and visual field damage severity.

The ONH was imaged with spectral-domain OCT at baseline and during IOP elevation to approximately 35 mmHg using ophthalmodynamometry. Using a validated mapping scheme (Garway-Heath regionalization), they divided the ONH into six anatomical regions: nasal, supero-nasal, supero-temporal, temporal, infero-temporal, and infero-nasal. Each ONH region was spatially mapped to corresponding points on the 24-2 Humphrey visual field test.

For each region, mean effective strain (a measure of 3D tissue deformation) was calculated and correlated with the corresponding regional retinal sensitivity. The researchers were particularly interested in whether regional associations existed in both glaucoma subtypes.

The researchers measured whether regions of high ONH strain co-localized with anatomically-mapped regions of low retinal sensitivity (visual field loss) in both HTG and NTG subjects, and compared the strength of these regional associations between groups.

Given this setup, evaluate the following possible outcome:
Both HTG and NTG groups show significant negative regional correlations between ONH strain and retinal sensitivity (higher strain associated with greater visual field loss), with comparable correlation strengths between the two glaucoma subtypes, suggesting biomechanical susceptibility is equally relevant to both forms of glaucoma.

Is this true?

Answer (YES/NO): NO